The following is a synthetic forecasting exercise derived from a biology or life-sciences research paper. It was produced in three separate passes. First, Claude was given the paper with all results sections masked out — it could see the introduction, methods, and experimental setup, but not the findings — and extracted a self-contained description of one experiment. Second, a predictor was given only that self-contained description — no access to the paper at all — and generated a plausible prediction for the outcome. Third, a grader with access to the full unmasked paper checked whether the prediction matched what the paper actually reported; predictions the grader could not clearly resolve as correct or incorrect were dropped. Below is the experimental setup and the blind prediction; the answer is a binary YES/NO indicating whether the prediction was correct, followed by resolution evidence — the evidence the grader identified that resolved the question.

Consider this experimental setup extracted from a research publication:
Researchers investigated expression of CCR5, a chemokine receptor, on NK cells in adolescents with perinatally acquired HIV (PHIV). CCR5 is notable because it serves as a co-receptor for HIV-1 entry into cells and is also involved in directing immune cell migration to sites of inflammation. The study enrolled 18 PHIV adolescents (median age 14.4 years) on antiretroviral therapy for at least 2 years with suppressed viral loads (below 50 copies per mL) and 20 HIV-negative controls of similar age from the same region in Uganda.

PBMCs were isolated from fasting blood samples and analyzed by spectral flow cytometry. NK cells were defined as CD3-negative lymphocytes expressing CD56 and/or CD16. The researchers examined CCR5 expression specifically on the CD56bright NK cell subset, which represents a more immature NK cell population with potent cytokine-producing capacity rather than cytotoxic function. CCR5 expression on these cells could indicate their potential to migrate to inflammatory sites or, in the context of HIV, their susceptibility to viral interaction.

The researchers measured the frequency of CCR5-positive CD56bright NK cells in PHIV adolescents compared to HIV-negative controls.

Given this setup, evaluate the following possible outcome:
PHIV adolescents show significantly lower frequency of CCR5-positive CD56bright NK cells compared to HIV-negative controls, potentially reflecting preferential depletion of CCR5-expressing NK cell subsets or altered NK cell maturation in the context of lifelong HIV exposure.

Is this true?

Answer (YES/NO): NO